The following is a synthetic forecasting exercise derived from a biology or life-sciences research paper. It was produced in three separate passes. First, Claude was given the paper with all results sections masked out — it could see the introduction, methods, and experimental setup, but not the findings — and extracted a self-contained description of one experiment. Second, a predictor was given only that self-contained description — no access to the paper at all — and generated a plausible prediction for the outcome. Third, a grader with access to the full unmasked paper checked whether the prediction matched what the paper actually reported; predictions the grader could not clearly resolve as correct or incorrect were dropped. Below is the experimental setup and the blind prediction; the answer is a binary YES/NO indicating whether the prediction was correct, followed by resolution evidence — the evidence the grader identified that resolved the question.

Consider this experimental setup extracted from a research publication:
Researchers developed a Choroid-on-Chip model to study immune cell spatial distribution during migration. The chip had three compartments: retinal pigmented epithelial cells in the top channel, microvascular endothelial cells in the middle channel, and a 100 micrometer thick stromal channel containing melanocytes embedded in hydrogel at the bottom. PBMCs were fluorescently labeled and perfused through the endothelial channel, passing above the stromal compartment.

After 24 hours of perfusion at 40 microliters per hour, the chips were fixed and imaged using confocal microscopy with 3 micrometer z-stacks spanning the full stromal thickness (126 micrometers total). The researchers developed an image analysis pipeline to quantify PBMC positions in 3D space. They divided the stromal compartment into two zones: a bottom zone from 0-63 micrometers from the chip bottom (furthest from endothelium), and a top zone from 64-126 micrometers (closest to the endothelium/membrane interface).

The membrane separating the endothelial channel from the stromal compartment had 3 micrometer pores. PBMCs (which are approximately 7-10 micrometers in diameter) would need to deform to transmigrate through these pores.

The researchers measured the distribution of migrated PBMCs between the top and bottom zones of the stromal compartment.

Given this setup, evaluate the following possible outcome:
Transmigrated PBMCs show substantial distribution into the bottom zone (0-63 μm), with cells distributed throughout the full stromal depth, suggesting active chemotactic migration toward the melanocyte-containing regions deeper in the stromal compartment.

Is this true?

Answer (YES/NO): YES